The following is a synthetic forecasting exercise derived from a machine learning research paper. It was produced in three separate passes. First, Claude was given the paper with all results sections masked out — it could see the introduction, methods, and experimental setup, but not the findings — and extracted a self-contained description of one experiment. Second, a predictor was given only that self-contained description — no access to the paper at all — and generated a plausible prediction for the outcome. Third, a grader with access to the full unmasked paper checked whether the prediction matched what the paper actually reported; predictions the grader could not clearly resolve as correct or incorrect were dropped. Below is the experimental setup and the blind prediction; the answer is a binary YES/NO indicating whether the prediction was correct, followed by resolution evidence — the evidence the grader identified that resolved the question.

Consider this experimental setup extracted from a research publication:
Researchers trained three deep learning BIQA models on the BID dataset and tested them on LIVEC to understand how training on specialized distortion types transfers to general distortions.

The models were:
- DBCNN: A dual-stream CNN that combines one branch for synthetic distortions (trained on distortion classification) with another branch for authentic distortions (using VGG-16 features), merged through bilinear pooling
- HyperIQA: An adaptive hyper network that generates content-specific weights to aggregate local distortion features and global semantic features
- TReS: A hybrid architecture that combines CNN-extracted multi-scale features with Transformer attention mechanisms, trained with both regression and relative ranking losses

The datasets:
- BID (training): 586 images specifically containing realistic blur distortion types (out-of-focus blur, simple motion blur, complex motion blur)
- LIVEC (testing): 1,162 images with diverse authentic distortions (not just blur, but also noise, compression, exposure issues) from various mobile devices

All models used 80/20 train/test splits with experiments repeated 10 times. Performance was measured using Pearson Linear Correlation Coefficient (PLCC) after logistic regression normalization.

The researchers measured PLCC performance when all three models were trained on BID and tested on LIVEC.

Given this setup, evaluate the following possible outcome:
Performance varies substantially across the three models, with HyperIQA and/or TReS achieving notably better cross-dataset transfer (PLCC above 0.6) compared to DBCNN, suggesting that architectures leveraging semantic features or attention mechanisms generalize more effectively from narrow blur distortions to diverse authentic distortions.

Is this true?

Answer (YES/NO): NO